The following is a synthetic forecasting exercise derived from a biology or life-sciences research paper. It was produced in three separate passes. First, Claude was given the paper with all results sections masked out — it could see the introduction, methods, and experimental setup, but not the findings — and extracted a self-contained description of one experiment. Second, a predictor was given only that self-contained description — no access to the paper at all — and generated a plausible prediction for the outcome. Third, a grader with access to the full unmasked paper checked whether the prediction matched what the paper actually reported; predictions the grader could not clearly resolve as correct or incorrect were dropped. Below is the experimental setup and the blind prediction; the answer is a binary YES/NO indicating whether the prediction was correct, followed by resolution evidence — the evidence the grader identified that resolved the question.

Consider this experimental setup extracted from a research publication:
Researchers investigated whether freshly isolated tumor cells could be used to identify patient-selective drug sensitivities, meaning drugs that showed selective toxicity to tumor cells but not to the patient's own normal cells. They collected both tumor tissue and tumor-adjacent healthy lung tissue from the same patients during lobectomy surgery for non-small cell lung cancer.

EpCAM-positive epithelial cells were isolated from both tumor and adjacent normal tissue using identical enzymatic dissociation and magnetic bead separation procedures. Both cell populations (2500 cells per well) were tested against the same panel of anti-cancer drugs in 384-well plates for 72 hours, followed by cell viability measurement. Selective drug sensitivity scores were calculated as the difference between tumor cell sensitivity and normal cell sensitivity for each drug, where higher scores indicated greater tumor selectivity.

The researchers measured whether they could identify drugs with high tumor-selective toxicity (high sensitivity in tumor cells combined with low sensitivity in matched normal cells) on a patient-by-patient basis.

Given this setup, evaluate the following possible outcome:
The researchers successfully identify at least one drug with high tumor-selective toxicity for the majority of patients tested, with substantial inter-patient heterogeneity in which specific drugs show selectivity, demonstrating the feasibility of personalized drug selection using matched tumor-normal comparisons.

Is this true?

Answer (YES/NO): YES